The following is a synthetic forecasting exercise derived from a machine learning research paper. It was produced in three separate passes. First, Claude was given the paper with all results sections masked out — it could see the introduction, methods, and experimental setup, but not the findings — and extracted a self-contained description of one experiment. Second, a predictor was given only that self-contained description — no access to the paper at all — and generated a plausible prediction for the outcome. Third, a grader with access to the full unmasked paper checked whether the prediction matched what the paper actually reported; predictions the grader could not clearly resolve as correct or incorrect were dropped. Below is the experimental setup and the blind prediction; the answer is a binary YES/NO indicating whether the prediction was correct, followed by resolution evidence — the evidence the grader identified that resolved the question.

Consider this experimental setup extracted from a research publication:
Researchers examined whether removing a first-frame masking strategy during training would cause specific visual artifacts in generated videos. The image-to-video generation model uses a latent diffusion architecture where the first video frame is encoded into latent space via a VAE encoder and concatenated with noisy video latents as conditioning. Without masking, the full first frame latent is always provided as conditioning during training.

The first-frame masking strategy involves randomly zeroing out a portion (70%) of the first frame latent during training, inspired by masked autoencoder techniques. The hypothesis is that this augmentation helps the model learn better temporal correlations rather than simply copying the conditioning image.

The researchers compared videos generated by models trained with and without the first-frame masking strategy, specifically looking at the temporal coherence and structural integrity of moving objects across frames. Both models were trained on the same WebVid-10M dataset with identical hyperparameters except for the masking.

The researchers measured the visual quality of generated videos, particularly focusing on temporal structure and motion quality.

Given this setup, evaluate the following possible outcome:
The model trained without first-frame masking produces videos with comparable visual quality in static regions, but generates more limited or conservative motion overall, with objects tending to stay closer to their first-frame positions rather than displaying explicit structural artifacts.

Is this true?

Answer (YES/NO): NO